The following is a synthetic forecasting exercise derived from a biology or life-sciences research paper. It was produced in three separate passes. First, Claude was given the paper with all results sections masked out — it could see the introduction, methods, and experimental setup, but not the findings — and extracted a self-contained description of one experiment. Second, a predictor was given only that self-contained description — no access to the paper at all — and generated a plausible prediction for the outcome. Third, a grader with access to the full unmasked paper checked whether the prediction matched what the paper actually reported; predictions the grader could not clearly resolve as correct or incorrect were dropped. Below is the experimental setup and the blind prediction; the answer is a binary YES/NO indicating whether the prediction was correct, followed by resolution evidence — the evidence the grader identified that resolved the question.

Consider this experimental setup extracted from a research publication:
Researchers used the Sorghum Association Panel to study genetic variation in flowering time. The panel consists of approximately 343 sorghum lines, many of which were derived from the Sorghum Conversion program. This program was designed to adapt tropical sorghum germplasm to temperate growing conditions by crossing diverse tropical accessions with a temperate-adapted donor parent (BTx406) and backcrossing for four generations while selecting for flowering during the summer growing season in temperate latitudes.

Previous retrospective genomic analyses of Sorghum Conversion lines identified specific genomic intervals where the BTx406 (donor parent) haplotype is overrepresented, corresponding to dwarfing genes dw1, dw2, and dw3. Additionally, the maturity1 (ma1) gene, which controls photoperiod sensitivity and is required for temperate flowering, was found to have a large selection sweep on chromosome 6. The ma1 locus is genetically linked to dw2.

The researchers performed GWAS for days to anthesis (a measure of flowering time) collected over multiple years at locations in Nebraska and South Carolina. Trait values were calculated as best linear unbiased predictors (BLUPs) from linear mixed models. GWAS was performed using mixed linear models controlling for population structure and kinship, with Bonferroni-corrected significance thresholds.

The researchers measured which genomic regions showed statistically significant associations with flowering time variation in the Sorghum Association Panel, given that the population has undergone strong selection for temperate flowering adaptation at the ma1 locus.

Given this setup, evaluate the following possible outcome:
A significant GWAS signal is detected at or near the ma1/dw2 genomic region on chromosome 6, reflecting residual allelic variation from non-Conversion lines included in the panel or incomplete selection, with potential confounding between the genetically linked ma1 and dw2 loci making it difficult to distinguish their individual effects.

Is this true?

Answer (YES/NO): YES